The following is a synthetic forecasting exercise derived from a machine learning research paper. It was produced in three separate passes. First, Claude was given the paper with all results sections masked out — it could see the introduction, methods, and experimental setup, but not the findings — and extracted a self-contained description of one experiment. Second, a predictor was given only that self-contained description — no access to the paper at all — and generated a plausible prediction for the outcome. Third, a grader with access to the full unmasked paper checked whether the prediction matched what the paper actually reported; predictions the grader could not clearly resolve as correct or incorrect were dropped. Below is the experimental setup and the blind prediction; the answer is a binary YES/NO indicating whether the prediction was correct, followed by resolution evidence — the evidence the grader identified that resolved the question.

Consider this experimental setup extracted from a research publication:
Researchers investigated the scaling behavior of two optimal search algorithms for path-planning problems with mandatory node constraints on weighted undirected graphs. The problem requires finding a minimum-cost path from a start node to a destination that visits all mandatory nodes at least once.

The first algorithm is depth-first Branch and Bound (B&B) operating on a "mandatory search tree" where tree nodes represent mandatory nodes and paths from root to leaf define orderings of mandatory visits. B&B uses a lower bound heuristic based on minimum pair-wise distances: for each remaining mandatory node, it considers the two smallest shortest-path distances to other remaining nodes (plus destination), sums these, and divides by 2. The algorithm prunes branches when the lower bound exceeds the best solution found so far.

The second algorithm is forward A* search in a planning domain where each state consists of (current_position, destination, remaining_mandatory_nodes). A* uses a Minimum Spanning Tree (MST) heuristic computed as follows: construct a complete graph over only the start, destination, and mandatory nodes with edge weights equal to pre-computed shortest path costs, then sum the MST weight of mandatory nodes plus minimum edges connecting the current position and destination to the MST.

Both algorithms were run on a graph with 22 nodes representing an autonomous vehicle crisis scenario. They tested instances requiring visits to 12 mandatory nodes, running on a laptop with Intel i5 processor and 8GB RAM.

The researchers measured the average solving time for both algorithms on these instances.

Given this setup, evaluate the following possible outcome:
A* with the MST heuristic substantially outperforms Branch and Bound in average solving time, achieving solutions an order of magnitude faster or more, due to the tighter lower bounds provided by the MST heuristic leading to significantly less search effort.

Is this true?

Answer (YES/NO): YES